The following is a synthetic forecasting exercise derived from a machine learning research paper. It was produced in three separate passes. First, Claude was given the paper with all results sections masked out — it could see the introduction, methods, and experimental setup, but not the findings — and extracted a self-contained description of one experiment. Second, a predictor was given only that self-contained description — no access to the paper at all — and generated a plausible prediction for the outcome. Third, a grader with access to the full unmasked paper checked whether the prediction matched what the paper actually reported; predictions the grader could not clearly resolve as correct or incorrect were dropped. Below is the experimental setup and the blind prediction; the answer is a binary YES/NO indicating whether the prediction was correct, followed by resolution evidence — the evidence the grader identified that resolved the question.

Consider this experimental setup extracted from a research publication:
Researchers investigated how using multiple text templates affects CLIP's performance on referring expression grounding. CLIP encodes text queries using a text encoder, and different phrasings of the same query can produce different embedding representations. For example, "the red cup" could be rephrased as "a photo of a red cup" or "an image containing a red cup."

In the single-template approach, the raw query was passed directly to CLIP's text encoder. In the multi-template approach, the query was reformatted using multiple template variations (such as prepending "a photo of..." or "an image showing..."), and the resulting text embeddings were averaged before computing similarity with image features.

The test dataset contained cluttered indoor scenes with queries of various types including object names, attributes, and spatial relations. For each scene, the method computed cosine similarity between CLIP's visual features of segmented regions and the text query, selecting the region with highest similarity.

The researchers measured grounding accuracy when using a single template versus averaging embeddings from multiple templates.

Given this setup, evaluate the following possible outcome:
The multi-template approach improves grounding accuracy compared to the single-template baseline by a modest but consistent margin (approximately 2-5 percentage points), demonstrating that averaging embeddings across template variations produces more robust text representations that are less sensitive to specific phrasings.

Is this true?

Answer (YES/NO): NO